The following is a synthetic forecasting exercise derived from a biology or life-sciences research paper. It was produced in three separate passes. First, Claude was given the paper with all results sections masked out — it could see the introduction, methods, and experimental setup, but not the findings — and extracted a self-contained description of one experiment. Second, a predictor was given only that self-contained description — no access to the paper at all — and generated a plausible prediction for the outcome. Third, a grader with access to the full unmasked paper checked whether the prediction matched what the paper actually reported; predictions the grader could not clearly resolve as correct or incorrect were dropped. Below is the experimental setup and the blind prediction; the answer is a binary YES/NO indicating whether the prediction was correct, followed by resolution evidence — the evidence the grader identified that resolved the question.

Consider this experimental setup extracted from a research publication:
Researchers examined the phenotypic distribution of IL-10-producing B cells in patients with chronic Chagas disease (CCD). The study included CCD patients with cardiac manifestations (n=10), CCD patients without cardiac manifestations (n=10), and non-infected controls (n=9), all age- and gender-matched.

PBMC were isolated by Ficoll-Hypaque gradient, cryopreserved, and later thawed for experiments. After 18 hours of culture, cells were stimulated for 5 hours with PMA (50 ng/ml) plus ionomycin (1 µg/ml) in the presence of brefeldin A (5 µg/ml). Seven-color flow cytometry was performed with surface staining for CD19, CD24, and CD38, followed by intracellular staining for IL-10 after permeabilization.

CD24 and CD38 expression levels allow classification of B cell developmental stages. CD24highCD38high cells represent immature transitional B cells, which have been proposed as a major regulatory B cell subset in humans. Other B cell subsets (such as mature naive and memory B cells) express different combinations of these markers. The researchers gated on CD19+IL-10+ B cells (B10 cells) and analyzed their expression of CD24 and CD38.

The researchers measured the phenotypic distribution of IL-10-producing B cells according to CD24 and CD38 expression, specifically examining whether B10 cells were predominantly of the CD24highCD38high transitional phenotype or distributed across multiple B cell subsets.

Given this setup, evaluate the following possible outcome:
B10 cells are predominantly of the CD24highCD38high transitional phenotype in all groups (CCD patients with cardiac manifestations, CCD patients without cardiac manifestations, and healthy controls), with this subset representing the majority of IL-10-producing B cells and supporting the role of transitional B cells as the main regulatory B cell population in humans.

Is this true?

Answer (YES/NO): NO